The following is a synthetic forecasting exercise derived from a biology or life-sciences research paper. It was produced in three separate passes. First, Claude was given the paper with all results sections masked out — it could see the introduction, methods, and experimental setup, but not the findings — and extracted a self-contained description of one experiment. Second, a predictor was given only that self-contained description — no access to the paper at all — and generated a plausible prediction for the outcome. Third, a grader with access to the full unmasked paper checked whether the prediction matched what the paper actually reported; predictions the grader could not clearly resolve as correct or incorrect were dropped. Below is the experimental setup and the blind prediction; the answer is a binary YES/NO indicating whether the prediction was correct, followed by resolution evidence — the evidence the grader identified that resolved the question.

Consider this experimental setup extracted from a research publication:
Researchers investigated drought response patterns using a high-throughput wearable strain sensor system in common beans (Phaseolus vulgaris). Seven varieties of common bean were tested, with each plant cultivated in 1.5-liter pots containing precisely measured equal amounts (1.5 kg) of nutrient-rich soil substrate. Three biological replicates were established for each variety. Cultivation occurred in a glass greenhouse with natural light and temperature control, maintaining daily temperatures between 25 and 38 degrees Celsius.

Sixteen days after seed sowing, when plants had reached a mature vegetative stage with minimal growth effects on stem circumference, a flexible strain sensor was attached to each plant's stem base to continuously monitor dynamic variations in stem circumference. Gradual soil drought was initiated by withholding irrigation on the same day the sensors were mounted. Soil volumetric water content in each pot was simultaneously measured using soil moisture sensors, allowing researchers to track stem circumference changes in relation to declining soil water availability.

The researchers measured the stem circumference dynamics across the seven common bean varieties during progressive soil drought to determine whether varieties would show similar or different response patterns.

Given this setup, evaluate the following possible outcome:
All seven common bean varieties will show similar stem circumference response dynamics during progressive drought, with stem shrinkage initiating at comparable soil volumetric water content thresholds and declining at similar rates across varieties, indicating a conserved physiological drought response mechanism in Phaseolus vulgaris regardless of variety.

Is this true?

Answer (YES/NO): NO